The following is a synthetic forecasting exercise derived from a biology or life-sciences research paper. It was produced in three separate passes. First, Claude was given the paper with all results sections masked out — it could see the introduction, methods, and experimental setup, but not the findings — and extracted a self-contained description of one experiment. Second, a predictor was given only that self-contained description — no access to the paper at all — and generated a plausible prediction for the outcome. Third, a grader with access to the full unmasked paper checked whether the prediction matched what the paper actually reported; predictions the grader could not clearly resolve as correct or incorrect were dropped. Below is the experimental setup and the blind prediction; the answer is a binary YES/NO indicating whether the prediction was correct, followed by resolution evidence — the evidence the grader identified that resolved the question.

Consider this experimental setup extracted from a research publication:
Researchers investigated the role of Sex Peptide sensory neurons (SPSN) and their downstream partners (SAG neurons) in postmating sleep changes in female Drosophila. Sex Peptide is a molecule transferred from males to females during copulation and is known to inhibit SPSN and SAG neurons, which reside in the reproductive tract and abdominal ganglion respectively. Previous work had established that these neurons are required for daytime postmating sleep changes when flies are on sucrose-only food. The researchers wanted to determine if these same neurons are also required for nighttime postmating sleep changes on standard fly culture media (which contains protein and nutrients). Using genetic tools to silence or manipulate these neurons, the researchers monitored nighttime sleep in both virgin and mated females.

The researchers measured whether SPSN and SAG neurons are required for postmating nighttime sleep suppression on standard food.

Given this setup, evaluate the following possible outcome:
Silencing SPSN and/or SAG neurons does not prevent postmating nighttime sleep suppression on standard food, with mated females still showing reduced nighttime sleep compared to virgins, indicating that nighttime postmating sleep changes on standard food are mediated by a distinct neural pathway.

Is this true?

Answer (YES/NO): NO